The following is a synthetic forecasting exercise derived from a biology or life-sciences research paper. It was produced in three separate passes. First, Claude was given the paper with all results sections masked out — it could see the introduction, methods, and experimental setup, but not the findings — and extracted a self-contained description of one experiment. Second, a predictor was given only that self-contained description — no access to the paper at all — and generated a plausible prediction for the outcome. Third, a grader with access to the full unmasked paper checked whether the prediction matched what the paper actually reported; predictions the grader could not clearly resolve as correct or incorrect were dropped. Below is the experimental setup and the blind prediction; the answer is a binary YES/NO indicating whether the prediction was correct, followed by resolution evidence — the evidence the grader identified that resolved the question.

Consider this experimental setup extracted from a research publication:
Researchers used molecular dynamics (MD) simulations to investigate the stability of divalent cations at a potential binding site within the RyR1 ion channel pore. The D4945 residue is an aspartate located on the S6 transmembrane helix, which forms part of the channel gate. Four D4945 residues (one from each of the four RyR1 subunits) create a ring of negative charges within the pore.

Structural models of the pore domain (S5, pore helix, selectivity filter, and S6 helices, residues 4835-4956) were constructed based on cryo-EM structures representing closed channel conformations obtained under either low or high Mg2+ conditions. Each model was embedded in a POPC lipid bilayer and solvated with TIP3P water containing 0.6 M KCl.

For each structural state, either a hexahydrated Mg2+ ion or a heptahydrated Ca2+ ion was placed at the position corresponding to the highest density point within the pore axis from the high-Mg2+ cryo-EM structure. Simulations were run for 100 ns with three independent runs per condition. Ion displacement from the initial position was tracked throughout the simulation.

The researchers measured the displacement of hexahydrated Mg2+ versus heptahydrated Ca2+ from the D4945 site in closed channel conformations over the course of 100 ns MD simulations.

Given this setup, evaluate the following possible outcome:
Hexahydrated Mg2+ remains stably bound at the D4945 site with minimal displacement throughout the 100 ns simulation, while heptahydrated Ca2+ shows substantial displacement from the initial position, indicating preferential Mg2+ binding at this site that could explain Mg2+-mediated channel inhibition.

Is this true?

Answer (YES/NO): YES